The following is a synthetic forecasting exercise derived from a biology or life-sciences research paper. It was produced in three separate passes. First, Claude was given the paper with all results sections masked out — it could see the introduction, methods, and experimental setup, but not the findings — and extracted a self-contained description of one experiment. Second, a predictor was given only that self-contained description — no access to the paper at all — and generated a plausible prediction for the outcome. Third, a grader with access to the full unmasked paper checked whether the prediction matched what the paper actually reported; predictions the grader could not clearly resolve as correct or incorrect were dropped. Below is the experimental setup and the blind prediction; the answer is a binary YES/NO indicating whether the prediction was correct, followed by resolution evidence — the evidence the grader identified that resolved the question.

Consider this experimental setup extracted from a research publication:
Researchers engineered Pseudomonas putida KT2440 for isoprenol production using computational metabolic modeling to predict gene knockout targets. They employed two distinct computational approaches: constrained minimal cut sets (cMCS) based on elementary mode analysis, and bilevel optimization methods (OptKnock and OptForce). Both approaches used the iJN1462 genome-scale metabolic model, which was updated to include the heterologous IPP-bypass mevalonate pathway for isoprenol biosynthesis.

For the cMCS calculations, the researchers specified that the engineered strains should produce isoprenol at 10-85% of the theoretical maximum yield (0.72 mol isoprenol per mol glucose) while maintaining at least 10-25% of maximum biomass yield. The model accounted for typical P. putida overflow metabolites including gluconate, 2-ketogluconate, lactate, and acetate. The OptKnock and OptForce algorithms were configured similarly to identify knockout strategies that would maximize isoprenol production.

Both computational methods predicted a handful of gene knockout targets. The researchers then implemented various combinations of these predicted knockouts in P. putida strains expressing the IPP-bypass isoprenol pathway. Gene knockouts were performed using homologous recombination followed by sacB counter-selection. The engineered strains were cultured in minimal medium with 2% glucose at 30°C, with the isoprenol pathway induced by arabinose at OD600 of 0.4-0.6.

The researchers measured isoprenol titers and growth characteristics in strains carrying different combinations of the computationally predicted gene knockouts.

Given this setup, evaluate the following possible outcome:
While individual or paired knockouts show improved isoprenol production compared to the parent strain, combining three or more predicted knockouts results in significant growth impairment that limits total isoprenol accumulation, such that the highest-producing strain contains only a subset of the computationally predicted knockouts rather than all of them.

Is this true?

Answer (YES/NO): NO